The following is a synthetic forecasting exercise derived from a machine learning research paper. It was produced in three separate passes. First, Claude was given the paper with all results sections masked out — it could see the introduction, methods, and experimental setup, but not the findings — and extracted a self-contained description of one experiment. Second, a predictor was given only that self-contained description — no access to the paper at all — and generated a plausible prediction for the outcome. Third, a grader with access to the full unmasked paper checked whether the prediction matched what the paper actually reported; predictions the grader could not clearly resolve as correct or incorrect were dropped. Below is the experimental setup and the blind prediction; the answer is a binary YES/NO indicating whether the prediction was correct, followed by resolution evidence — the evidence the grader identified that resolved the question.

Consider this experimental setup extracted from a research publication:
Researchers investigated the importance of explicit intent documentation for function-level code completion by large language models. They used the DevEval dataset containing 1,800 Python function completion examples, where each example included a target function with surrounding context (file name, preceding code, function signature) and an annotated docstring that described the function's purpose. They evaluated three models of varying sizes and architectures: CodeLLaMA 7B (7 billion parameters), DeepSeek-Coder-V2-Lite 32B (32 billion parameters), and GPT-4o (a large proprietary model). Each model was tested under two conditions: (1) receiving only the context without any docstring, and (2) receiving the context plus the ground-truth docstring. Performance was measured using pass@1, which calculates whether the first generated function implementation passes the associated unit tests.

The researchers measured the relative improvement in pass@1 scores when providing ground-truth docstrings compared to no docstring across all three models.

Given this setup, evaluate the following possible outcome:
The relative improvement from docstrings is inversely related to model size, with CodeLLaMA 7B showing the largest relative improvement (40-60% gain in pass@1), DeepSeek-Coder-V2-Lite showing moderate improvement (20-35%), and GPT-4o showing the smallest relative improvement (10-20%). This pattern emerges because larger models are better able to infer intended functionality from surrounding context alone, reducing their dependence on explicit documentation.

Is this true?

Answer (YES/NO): NO